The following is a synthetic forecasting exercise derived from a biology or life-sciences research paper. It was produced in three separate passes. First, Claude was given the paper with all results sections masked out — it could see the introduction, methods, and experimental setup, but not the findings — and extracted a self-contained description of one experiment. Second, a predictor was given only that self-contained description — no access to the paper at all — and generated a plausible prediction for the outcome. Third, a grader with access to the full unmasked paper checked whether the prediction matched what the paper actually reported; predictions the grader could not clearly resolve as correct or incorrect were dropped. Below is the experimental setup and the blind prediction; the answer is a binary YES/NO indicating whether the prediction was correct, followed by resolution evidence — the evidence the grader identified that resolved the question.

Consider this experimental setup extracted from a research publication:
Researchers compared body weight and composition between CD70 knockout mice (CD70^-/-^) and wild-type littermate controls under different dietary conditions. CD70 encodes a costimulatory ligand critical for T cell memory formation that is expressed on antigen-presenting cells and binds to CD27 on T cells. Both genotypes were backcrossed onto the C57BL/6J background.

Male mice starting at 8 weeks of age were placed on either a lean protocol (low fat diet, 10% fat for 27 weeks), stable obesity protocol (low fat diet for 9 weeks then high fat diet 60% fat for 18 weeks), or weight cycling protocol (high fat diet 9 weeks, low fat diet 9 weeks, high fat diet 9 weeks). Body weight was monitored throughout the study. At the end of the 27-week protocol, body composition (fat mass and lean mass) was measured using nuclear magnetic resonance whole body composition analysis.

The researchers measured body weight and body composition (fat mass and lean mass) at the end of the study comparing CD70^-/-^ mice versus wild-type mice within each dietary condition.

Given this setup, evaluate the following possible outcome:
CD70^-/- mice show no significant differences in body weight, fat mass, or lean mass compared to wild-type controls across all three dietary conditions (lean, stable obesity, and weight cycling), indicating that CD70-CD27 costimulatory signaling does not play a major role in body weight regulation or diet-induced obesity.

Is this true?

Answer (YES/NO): NO